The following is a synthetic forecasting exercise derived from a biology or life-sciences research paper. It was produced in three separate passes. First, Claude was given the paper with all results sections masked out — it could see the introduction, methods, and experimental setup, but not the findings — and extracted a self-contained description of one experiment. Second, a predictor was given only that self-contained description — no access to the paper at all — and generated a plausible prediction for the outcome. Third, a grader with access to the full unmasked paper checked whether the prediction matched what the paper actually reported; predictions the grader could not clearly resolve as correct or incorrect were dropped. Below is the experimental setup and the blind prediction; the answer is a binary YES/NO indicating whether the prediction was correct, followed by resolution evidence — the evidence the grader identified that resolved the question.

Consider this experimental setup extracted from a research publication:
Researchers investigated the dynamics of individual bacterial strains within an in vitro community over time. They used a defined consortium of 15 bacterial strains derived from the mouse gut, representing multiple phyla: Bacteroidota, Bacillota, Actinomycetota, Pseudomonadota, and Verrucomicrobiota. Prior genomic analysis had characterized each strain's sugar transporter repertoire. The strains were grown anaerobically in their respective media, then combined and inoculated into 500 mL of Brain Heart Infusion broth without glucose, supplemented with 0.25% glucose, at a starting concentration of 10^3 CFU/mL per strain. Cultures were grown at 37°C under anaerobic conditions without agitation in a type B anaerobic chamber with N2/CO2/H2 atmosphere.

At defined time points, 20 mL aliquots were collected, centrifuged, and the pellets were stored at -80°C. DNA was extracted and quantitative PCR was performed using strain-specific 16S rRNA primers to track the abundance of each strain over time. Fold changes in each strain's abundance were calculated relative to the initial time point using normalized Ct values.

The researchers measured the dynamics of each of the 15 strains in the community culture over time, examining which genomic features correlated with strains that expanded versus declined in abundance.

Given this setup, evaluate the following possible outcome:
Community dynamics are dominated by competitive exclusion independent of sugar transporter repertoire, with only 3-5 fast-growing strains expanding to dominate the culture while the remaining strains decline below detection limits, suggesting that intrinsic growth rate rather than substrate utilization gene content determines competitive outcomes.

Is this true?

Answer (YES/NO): NO